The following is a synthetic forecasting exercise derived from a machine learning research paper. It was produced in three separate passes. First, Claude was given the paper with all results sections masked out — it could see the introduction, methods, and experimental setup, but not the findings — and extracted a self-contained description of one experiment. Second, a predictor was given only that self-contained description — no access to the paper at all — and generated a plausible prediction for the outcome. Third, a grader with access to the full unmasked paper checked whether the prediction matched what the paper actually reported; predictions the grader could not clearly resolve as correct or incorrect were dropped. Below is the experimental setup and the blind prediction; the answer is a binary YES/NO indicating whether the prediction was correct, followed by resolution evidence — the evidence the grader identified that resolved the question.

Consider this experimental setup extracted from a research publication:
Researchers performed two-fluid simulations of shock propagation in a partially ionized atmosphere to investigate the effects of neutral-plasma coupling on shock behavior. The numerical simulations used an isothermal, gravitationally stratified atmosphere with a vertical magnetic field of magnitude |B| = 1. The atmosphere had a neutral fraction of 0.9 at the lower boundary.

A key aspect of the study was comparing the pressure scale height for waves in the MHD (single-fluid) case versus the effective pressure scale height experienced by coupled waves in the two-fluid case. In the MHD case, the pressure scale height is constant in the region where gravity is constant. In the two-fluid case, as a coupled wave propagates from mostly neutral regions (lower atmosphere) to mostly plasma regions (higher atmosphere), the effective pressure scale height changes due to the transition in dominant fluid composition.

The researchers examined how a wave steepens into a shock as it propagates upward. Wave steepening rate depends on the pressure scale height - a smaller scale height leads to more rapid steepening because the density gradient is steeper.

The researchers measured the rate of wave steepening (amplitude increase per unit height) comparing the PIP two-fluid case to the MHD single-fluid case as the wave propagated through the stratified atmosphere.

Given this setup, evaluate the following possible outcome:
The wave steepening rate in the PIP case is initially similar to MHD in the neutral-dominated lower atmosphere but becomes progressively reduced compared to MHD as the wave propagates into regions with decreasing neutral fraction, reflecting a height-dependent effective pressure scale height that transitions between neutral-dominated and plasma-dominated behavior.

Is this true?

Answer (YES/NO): NO